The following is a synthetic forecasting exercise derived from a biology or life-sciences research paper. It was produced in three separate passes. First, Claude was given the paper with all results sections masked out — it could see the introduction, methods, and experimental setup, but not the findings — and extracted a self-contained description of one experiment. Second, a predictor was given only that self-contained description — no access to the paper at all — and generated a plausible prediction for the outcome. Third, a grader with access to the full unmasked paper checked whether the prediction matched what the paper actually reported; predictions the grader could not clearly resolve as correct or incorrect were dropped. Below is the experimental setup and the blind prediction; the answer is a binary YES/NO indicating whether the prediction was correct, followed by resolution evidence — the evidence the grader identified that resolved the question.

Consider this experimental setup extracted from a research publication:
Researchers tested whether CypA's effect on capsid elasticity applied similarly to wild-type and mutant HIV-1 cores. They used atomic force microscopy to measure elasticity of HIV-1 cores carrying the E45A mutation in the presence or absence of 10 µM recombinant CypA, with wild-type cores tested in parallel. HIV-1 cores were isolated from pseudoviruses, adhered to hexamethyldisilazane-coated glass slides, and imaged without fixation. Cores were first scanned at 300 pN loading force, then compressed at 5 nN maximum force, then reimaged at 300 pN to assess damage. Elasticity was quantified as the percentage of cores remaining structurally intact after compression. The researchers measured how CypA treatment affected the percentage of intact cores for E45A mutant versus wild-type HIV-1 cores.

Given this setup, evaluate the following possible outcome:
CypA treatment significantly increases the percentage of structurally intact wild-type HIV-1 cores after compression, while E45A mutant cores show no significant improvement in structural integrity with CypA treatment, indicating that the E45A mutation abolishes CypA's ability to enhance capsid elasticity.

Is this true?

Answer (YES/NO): NO